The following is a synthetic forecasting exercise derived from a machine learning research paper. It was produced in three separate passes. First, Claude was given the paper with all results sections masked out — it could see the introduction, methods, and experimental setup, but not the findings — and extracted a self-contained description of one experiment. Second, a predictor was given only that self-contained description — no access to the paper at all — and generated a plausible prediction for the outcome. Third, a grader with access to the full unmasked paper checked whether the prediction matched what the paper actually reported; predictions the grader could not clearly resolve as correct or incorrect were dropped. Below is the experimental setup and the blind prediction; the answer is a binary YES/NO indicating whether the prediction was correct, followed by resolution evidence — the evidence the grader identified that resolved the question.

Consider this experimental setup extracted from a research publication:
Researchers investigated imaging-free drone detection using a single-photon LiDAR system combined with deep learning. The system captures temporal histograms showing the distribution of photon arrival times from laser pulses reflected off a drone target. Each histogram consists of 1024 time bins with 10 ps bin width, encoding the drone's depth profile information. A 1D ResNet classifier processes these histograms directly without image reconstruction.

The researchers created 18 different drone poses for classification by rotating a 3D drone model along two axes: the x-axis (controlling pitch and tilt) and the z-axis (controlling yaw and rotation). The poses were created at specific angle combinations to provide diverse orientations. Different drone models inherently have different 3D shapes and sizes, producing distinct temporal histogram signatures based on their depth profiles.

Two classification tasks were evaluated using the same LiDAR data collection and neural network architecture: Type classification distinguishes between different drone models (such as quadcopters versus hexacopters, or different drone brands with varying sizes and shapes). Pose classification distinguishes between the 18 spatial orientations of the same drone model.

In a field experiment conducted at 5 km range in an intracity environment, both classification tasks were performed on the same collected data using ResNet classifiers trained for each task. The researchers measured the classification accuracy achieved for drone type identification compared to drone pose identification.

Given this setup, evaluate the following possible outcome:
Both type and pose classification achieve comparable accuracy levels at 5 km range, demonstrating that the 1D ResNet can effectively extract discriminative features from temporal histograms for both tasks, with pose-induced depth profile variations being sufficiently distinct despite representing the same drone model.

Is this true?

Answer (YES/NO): YES